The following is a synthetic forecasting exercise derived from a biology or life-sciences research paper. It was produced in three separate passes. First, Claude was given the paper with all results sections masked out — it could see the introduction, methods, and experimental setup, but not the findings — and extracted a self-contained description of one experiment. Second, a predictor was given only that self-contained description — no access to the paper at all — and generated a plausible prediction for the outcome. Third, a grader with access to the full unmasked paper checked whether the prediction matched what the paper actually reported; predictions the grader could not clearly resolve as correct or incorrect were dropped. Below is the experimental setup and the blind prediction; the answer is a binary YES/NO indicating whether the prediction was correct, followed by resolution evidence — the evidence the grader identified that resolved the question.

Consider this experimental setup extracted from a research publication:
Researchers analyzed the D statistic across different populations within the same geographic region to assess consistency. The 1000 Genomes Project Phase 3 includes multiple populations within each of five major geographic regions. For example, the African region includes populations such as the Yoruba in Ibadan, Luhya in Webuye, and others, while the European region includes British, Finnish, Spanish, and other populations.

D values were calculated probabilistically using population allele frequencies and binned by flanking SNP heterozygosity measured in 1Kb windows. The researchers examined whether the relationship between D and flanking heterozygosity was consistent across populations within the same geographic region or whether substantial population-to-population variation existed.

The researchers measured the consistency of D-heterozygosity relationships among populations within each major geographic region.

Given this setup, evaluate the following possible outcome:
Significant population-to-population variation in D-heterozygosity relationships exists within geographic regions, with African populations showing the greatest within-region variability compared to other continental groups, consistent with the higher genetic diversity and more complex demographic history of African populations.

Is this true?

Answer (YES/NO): NO